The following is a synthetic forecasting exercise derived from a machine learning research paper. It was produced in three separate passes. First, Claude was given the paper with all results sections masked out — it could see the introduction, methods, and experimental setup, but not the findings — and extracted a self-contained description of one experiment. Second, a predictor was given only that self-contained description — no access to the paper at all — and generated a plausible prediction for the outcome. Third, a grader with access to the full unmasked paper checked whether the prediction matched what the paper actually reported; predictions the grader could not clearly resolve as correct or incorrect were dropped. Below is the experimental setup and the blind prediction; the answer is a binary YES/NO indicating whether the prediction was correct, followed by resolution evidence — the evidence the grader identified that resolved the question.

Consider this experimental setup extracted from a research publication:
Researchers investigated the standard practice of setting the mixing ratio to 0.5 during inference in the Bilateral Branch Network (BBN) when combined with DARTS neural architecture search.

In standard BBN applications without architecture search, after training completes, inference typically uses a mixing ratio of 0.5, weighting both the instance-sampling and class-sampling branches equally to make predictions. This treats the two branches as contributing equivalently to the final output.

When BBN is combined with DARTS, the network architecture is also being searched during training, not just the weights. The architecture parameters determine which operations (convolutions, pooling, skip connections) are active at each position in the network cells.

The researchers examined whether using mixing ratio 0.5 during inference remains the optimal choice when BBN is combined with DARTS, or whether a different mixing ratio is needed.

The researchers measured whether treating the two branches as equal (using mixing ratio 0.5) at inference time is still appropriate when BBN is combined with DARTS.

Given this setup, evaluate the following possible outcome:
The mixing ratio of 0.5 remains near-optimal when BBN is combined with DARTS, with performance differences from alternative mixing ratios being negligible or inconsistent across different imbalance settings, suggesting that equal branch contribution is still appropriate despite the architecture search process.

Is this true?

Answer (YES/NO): NO